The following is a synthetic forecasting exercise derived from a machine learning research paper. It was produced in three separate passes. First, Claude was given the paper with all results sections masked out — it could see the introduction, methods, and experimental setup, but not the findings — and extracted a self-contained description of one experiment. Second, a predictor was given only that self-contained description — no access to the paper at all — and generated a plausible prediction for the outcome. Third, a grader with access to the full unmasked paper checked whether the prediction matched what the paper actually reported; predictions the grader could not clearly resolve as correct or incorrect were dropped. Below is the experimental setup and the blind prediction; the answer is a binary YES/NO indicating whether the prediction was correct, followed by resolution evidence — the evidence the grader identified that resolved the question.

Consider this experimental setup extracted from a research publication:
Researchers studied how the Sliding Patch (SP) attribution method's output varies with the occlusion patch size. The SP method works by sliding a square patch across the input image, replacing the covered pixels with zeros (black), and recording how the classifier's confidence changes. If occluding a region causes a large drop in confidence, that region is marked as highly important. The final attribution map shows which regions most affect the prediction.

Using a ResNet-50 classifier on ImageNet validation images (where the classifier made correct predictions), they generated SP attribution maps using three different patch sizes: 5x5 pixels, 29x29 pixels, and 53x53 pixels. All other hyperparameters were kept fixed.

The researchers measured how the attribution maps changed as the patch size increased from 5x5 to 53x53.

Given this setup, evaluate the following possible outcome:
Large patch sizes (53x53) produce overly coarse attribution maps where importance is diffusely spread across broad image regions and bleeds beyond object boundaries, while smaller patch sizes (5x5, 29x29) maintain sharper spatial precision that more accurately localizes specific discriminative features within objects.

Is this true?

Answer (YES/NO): NO